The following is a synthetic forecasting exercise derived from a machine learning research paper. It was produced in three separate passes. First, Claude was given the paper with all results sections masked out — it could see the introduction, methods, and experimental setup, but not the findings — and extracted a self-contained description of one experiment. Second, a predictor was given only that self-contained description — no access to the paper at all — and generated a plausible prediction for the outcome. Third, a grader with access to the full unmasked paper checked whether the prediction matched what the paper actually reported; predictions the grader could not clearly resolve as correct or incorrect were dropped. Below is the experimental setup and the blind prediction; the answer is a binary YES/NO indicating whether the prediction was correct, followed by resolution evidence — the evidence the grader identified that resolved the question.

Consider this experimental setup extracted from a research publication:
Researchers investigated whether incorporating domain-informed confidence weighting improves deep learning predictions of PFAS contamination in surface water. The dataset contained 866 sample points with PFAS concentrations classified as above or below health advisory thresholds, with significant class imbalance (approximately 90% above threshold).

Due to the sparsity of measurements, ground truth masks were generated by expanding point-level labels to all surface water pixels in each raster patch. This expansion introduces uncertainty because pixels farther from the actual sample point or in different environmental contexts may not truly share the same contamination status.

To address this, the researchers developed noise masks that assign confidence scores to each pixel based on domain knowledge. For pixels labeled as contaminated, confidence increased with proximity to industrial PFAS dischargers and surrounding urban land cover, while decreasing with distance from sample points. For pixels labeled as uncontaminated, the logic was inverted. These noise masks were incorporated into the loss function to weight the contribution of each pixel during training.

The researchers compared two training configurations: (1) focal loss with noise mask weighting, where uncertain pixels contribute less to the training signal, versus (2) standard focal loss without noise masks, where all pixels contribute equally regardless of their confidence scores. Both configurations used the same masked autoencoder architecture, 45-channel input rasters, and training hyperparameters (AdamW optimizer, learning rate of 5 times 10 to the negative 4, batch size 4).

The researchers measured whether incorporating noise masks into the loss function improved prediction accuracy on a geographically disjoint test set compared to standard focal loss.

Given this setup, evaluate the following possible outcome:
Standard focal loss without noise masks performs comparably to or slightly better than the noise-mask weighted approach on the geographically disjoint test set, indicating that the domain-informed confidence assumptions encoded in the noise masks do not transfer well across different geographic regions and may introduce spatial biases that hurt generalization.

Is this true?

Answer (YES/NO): NO